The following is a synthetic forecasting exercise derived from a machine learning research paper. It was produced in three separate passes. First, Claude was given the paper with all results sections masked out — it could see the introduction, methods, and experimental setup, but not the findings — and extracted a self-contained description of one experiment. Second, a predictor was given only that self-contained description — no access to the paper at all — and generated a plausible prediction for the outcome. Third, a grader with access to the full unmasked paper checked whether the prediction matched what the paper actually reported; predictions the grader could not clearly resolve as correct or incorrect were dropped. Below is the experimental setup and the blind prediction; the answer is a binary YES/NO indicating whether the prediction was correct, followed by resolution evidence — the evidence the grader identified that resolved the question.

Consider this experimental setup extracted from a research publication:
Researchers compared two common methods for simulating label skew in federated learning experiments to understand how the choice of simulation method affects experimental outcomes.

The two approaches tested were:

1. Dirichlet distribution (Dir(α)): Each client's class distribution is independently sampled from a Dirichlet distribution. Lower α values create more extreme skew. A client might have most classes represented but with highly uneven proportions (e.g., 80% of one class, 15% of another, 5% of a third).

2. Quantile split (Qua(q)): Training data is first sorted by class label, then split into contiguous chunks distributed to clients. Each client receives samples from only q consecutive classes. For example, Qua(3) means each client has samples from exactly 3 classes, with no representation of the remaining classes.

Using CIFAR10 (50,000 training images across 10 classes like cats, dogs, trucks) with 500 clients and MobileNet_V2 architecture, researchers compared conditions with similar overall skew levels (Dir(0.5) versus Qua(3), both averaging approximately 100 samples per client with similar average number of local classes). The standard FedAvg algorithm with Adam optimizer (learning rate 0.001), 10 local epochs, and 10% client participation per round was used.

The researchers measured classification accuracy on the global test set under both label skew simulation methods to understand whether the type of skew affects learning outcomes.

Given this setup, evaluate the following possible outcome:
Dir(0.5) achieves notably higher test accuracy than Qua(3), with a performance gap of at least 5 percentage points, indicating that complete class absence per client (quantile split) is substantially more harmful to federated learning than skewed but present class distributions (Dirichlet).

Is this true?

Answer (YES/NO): NO